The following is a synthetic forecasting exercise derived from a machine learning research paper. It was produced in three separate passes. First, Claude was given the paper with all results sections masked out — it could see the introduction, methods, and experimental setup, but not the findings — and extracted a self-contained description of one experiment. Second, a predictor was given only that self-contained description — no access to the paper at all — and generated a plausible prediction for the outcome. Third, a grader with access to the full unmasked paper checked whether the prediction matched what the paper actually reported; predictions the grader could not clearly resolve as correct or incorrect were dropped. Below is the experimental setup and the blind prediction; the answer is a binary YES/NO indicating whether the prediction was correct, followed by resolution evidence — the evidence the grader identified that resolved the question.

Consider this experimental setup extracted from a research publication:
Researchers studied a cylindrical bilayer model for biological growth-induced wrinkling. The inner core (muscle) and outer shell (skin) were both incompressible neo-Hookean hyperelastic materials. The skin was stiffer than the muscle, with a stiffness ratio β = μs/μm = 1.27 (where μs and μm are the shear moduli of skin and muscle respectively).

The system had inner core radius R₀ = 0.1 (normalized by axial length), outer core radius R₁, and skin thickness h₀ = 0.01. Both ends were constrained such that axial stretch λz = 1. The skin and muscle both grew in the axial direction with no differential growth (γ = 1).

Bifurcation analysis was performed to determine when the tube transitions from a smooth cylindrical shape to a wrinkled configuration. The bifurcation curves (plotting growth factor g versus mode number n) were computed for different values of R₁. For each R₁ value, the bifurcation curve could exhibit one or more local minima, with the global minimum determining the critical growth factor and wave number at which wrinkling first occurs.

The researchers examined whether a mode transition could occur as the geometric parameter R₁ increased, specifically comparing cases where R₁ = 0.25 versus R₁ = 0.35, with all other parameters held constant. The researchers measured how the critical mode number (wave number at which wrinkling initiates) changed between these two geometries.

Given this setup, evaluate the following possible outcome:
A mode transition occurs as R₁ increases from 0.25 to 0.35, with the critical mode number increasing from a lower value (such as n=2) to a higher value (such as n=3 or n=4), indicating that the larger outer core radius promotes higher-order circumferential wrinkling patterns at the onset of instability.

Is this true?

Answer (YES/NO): NO